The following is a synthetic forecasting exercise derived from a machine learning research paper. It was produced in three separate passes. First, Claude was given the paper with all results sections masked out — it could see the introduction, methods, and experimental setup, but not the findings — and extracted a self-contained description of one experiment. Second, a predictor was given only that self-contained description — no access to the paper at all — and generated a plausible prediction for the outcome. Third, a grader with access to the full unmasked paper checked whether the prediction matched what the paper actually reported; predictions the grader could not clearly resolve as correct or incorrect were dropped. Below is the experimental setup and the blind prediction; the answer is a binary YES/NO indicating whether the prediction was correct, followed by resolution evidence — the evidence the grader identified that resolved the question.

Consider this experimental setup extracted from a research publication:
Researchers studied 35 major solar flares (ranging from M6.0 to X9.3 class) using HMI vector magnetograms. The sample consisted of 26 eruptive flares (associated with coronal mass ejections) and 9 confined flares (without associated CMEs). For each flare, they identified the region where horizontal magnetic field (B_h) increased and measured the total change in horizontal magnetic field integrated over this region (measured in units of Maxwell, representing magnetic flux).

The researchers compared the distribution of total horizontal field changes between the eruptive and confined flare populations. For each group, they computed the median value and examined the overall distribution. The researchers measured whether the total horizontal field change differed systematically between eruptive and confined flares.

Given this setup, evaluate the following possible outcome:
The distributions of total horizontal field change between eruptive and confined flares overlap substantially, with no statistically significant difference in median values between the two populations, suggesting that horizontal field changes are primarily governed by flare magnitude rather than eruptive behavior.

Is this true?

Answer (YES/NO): NO